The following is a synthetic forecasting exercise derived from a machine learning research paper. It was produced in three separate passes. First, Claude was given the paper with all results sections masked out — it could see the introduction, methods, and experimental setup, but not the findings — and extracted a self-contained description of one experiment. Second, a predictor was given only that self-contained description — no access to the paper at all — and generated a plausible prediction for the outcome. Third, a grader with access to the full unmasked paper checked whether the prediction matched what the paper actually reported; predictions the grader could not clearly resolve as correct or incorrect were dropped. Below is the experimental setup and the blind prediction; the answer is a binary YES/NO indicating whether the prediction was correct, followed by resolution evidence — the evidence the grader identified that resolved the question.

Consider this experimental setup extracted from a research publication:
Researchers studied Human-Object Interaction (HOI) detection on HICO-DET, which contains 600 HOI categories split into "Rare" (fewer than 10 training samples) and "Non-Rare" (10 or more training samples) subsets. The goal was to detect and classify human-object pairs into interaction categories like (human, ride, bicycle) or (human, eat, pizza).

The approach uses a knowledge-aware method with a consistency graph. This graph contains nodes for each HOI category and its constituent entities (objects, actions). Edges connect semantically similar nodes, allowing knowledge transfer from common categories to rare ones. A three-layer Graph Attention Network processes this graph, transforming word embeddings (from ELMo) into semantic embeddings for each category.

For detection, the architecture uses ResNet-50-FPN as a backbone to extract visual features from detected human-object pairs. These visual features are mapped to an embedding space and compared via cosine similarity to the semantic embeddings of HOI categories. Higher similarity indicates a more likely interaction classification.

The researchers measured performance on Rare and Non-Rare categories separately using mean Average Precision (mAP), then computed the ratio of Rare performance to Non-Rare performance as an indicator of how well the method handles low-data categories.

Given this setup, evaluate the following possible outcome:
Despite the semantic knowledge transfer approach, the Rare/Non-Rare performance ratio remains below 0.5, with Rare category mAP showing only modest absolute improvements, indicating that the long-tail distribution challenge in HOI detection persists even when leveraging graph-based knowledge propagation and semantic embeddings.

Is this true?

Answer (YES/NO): NO